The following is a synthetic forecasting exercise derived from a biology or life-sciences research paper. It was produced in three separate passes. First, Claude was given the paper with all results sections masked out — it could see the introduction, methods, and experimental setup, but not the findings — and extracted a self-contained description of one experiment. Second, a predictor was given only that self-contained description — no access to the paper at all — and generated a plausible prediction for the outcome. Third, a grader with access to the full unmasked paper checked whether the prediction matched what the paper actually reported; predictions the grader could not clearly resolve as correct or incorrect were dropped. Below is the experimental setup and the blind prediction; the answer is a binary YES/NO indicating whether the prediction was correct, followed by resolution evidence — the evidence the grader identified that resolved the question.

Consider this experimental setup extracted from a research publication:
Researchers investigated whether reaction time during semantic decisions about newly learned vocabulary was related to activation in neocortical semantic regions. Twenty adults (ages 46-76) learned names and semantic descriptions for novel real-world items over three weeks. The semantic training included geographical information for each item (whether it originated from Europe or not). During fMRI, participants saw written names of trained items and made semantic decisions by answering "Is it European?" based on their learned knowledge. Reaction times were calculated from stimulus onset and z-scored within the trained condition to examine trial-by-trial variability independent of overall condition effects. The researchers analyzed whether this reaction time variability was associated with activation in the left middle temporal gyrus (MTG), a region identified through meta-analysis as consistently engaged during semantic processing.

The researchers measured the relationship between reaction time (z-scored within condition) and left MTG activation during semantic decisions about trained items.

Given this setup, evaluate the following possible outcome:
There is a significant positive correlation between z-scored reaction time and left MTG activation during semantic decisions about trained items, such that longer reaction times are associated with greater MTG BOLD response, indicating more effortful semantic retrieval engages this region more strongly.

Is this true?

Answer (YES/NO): NO